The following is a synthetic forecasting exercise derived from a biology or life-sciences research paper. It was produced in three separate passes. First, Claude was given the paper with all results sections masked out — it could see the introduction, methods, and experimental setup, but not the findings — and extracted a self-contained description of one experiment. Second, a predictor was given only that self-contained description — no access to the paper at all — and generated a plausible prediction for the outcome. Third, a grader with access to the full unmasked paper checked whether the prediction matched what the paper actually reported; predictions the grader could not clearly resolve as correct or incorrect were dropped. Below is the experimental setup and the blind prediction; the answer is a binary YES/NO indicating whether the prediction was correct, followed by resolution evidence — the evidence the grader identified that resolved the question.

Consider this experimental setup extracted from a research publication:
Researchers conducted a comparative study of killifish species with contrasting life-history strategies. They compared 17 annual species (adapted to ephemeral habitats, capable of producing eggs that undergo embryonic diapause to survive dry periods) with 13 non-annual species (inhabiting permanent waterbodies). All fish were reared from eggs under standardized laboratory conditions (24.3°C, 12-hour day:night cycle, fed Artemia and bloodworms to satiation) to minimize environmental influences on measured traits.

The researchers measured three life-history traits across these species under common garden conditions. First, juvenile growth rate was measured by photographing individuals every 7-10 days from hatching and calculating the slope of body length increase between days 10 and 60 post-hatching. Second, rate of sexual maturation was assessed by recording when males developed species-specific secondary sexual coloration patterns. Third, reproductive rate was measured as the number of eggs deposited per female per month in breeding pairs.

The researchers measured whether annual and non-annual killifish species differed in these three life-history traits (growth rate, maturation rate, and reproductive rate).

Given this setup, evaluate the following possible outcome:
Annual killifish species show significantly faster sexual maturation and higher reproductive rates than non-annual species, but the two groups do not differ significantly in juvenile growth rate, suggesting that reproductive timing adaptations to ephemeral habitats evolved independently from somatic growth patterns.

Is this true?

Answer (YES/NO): NO